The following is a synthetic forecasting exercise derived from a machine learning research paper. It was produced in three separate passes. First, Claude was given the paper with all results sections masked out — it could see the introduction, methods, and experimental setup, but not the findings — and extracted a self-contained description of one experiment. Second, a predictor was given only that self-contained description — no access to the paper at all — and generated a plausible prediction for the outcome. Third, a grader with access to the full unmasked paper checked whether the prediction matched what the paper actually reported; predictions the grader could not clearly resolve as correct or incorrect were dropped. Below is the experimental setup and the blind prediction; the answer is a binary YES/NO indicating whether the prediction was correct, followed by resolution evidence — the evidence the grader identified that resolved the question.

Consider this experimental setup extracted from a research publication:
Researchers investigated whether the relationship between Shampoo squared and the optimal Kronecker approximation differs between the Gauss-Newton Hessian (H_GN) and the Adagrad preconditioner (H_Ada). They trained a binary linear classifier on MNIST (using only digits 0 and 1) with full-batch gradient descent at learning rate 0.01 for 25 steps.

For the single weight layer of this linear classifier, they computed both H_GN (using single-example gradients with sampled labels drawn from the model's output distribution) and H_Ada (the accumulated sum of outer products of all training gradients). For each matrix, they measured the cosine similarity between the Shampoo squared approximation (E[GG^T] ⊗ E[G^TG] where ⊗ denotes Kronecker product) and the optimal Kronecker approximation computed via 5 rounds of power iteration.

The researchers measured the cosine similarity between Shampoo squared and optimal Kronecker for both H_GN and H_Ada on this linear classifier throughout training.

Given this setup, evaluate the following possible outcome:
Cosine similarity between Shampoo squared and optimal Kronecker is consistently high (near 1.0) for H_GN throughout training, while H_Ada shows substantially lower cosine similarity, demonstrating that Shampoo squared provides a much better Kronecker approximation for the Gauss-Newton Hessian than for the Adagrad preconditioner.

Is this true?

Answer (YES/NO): NO